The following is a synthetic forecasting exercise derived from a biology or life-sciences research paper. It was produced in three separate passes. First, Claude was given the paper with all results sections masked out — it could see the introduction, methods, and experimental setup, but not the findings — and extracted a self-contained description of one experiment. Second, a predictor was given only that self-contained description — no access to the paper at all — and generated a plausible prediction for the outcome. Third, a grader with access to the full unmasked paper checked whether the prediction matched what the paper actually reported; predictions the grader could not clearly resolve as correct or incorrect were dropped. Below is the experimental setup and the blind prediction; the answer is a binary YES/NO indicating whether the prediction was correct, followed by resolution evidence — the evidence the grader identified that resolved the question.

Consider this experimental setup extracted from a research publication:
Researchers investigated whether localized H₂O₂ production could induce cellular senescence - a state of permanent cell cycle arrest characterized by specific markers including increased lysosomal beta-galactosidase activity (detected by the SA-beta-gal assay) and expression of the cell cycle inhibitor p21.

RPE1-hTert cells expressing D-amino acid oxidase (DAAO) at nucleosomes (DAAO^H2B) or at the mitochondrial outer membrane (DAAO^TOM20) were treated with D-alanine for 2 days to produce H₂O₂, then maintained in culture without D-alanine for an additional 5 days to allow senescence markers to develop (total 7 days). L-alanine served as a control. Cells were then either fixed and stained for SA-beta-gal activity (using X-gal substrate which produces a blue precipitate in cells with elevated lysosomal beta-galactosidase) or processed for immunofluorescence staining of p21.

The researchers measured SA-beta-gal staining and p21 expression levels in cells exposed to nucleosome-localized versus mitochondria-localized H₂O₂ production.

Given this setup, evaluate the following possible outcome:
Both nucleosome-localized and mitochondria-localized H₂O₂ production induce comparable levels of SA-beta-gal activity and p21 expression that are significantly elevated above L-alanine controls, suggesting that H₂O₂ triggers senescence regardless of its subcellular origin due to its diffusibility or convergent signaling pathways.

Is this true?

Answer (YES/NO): NO